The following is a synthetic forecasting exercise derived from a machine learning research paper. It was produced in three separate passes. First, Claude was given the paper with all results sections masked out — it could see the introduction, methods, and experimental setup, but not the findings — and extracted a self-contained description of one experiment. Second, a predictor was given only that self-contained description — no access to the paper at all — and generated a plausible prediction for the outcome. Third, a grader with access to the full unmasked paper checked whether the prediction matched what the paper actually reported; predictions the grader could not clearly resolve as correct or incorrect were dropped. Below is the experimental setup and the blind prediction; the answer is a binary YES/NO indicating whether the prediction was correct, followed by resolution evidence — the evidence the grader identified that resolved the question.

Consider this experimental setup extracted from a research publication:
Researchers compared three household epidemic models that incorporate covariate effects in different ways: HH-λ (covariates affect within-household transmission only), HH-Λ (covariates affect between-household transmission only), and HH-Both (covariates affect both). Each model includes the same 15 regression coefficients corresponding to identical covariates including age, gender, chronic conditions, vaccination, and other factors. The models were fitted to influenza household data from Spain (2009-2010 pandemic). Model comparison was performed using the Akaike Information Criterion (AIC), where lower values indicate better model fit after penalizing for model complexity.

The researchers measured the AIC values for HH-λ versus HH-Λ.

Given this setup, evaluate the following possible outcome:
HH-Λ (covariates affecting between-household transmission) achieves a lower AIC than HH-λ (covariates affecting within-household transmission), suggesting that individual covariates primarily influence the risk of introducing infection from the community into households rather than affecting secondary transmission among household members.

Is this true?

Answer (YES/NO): YES